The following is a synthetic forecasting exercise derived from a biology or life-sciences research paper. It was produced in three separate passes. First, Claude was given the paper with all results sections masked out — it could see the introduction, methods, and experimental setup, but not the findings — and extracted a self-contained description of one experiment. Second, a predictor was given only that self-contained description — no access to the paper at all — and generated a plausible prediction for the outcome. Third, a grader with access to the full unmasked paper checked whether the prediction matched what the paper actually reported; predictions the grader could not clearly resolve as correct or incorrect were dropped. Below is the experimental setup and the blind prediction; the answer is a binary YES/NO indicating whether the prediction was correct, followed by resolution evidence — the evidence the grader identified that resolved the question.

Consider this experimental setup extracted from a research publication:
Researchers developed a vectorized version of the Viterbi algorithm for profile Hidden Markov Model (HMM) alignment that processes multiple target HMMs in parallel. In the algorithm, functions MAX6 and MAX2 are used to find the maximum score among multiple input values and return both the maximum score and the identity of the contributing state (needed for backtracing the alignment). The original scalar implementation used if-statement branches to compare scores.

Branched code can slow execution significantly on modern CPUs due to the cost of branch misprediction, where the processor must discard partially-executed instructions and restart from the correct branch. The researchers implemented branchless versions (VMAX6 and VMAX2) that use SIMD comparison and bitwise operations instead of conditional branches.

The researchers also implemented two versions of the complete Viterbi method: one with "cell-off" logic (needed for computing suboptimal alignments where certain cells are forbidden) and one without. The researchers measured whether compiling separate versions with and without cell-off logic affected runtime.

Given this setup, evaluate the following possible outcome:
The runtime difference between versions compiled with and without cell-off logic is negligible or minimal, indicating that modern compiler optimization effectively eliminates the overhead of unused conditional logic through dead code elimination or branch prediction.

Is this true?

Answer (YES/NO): NO